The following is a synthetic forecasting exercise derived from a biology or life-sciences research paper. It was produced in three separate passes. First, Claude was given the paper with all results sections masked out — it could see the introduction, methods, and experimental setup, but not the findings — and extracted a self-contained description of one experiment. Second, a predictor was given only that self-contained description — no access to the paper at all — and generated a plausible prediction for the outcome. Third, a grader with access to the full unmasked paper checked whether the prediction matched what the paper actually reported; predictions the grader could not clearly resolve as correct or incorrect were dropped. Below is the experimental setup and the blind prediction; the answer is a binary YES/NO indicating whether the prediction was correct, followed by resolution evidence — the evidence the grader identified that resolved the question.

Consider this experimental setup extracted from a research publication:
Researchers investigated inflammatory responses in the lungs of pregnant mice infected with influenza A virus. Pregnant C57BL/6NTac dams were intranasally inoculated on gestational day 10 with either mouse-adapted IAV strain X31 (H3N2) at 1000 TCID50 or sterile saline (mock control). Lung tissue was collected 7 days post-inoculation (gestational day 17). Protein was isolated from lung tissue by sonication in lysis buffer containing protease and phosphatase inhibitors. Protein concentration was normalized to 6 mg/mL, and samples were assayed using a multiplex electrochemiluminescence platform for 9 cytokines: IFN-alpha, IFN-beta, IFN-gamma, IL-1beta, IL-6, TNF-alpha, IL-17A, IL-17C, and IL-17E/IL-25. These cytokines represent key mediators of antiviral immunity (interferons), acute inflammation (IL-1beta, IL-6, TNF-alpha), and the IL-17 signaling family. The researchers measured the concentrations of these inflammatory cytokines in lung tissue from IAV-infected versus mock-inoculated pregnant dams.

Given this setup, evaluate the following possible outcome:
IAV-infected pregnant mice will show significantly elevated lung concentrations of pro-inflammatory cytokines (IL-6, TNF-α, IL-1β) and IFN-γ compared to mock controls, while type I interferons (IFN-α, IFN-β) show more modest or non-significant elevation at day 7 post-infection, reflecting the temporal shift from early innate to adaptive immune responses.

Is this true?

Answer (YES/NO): NO